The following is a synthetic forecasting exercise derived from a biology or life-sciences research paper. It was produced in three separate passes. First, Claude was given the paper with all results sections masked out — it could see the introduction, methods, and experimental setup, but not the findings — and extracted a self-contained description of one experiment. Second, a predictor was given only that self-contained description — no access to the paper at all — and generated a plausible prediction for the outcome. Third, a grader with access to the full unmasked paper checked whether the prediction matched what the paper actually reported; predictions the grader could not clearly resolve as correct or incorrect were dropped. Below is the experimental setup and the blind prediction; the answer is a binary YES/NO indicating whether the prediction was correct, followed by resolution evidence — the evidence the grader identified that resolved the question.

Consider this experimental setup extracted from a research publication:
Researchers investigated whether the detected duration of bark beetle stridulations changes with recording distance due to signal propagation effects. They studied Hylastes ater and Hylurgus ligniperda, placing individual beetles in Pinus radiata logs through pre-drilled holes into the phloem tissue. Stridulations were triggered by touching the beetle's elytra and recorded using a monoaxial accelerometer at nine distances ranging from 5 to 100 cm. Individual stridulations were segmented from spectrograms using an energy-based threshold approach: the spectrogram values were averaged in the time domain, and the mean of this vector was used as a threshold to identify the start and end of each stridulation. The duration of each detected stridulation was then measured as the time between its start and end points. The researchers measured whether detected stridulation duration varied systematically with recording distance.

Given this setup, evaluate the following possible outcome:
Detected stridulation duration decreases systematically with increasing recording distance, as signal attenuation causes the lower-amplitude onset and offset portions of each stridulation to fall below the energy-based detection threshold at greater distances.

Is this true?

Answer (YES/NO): YES